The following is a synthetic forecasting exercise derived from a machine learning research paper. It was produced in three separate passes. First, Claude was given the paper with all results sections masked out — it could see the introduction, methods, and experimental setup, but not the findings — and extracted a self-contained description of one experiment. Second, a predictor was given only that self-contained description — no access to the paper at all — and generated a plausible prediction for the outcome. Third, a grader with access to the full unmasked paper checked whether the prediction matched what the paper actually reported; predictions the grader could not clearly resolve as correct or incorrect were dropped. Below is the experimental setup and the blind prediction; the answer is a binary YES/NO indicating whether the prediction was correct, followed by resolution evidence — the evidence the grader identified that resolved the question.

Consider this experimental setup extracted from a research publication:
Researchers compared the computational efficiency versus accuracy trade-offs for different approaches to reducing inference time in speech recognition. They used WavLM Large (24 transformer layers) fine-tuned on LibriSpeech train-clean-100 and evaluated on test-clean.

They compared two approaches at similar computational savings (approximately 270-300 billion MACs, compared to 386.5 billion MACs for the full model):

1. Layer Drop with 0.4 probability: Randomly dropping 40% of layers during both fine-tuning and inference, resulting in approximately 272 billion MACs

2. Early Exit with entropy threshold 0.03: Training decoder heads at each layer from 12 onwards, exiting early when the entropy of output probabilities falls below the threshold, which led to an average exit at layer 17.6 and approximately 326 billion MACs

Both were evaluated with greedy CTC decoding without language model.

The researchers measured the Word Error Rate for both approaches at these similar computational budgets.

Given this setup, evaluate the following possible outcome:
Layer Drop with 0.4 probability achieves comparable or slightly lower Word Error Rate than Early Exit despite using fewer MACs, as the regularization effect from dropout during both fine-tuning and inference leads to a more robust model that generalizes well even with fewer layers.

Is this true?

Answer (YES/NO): NO